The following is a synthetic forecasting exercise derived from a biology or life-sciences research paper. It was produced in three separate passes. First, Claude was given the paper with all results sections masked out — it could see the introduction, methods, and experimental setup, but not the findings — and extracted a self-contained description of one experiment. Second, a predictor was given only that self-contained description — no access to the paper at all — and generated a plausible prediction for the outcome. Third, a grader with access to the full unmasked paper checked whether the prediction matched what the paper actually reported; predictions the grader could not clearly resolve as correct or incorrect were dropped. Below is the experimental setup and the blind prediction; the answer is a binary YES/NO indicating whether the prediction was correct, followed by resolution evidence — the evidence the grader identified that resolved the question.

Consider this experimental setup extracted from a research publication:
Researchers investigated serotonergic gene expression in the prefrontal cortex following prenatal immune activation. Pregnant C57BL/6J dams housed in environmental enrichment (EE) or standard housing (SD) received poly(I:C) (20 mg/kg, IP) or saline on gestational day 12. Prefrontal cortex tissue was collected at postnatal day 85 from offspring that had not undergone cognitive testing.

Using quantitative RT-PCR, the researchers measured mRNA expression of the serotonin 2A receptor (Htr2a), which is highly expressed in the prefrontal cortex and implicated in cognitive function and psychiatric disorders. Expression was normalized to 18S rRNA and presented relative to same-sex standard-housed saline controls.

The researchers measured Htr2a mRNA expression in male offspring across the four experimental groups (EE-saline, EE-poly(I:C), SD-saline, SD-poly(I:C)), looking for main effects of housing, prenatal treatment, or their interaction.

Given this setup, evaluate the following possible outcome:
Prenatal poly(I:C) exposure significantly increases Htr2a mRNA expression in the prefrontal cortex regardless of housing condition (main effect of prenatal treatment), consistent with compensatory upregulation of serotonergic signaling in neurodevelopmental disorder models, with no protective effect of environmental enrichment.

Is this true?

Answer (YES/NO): YES